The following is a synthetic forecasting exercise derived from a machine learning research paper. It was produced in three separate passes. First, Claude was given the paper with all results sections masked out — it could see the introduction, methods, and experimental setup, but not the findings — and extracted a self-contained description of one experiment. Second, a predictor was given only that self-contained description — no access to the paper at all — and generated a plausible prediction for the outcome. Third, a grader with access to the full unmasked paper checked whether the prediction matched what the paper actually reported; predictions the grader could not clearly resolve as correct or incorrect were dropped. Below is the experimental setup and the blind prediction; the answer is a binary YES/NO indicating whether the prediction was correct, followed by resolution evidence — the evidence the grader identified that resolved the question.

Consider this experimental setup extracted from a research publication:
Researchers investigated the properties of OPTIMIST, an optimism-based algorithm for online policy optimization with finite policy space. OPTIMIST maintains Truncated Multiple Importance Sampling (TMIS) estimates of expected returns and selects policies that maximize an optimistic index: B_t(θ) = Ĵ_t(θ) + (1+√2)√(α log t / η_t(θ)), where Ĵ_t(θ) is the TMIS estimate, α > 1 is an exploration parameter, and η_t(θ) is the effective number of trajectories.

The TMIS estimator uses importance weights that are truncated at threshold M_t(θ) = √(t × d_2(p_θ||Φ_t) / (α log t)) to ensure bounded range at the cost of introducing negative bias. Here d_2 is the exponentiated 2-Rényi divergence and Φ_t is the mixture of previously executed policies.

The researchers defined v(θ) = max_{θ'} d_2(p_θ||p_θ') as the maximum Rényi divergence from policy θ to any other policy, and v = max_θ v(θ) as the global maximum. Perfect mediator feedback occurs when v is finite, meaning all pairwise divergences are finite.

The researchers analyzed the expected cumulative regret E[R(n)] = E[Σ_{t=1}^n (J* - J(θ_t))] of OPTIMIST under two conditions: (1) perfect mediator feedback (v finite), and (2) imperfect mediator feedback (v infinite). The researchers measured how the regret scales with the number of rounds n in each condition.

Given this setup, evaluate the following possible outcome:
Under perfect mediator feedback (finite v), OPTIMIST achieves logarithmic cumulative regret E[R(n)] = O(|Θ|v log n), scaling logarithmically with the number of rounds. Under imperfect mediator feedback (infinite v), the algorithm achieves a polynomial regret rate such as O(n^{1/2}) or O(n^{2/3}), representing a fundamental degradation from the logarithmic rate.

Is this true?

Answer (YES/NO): NO